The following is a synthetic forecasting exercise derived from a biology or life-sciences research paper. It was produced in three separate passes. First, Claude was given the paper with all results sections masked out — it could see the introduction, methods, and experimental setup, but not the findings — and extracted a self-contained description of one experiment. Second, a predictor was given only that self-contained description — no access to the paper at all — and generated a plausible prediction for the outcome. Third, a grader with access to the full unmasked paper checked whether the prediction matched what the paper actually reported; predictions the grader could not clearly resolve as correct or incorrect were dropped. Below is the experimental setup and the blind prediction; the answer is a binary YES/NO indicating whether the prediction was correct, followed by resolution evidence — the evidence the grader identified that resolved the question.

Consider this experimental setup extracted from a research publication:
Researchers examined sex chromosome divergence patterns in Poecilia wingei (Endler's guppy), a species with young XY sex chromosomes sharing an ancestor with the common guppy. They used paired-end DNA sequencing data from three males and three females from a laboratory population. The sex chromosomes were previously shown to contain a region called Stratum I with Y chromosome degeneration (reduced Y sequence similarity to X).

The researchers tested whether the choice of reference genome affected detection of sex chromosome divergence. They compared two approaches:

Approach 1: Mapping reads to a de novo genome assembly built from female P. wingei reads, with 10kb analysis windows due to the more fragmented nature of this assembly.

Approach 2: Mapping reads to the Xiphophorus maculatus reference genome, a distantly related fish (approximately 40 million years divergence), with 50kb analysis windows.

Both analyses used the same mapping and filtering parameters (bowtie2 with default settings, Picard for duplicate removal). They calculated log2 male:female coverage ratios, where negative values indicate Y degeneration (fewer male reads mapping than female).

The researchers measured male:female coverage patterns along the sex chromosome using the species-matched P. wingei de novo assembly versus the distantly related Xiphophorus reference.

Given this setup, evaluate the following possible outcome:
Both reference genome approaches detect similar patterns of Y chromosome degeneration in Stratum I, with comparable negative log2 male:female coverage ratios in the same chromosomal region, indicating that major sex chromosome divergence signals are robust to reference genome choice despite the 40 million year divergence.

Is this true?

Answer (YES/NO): NO